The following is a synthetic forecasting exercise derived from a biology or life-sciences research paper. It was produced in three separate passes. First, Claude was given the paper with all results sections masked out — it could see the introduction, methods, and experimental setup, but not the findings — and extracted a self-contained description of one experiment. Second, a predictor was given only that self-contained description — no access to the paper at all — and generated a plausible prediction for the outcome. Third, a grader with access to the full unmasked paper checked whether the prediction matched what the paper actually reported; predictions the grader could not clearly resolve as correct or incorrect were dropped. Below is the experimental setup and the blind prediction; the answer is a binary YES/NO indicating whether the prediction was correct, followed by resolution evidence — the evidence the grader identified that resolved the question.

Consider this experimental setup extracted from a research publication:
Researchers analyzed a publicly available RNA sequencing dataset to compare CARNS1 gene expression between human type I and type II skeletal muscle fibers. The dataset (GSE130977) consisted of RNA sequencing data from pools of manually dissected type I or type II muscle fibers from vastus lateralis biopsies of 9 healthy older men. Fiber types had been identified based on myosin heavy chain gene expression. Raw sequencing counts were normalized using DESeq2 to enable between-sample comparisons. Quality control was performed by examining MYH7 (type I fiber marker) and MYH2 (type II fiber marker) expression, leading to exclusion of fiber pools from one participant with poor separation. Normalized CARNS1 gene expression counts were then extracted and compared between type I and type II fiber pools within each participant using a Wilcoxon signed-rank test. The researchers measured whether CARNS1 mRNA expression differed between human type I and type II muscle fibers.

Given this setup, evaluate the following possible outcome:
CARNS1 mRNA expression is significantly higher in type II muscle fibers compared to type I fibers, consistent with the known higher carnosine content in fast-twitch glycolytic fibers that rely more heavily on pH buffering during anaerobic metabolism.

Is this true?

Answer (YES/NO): YES